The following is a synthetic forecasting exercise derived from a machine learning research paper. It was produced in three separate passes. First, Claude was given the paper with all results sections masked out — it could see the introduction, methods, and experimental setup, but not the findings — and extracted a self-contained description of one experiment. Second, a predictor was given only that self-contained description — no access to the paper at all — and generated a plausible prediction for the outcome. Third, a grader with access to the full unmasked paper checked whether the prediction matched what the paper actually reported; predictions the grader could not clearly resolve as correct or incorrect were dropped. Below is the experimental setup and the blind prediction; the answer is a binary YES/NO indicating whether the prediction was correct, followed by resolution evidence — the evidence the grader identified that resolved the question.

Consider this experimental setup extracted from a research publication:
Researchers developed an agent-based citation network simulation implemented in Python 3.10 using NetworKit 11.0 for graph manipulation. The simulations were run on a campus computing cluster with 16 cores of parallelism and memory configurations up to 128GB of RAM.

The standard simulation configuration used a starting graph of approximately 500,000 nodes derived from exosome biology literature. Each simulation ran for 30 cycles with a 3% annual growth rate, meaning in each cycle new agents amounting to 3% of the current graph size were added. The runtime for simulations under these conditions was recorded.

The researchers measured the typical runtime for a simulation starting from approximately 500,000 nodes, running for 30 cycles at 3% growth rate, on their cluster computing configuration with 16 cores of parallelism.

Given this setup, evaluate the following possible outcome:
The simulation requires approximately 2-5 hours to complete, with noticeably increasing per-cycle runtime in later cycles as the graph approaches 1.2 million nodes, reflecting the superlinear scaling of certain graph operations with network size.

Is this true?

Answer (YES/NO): NO